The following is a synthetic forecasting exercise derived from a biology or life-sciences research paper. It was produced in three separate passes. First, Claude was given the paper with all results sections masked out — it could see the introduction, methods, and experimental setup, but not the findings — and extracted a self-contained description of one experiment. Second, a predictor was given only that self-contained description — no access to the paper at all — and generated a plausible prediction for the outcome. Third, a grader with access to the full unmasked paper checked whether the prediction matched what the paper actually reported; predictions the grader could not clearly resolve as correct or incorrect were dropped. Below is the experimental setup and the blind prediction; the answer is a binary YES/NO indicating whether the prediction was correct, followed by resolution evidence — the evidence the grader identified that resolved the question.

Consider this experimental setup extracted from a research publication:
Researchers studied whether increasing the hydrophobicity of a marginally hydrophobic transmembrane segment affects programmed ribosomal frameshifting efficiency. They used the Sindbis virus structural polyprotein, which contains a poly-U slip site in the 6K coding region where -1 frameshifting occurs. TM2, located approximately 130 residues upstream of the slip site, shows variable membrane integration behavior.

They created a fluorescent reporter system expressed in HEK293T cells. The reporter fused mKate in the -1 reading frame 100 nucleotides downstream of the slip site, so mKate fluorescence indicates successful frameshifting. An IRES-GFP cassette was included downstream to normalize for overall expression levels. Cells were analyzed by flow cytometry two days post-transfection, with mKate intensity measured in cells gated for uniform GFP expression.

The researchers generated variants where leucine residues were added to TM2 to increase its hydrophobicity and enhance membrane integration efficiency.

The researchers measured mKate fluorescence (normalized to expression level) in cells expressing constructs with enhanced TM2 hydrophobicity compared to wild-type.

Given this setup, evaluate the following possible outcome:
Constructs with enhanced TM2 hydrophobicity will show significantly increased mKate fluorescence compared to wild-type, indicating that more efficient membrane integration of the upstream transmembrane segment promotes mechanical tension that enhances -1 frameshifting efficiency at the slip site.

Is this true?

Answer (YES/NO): YES